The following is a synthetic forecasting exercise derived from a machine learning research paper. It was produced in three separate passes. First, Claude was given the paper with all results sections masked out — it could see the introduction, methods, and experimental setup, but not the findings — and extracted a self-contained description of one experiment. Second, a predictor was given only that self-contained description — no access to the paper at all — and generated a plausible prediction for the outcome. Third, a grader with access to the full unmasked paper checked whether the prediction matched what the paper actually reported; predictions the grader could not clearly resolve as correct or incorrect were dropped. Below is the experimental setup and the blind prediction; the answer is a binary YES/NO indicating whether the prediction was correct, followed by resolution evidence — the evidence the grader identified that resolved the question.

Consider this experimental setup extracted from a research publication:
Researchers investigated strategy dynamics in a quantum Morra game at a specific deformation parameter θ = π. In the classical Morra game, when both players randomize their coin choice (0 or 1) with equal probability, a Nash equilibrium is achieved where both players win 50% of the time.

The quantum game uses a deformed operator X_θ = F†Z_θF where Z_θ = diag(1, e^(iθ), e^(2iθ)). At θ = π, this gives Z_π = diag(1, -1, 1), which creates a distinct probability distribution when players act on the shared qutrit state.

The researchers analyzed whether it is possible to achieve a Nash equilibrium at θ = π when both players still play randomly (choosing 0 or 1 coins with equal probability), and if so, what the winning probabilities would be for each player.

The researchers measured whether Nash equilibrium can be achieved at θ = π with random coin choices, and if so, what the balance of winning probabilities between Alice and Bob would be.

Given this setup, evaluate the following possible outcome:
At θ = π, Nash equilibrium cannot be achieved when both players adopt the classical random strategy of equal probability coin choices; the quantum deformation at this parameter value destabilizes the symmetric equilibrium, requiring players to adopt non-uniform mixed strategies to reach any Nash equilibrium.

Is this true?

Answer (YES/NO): NO